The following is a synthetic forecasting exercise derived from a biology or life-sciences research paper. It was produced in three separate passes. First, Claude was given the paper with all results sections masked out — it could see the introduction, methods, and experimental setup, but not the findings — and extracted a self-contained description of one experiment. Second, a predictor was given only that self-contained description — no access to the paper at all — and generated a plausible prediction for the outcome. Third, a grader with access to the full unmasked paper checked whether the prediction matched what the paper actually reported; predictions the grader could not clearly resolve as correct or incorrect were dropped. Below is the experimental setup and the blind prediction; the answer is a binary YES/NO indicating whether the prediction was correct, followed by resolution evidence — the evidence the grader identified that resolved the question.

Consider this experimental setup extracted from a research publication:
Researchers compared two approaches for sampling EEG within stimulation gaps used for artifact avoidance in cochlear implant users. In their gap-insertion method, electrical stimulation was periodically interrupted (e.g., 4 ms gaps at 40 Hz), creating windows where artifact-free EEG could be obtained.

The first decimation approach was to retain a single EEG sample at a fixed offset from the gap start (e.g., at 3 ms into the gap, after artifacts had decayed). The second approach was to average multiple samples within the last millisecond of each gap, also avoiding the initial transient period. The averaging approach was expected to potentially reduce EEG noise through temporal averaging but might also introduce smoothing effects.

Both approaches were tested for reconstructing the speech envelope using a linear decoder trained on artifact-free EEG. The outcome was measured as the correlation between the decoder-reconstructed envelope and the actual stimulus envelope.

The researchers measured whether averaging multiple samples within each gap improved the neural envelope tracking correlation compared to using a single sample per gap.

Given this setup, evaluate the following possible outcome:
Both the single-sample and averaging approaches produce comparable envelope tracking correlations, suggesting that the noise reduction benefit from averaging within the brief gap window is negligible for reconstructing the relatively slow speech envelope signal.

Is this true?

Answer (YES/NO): YES